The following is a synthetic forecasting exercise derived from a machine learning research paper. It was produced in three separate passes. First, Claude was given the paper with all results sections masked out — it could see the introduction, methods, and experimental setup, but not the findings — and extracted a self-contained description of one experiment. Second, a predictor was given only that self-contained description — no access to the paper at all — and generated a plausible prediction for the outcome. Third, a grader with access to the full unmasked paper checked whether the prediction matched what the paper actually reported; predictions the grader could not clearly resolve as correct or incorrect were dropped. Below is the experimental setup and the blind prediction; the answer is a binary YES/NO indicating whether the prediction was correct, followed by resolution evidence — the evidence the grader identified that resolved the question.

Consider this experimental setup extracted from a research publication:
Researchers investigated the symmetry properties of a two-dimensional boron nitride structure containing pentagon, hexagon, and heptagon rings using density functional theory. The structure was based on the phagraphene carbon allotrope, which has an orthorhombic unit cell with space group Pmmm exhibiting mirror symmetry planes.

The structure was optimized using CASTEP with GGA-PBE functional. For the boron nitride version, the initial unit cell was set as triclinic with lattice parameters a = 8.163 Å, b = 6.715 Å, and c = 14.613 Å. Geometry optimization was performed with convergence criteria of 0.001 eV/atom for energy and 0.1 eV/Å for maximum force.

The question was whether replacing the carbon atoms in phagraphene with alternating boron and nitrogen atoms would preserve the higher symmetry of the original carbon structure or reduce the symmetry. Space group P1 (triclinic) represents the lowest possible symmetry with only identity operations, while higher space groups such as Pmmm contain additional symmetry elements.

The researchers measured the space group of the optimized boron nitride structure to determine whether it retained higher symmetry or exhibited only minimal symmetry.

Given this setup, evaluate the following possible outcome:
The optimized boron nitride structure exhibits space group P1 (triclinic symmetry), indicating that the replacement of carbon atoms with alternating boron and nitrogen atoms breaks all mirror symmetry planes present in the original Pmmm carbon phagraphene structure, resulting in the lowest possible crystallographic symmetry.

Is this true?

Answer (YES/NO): YES